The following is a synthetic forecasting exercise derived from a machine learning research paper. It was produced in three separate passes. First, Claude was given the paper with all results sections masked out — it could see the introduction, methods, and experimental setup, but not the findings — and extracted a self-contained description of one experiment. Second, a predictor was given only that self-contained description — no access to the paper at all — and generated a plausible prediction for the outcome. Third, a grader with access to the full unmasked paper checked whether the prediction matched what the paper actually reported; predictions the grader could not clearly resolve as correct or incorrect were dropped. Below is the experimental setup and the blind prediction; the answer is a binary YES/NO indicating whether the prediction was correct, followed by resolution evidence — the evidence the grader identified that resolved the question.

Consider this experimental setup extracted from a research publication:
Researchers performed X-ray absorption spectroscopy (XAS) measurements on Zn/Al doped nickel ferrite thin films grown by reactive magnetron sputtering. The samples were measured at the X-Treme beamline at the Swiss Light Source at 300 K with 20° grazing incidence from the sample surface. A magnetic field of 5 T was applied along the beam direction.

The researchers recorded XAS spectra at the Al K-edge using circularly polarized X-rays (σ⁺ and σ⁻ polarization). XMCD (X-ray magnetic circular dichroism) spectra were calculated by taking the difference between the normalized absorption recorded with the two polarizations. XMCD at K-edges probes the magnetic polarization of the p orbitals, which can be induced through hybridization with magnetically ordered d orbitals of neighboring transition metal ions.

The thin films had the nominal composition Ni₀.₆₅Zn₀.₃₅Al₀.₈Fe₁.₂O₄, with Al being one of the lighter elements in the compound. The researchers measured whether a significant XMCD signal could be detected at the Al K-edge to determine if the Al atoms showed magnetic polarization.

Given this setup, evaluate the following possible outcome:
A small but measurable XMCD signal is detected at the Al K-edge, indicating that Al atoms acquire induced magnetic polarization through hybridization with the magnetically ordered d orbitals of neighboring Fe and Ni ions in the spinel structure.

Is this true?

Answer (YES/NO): NO